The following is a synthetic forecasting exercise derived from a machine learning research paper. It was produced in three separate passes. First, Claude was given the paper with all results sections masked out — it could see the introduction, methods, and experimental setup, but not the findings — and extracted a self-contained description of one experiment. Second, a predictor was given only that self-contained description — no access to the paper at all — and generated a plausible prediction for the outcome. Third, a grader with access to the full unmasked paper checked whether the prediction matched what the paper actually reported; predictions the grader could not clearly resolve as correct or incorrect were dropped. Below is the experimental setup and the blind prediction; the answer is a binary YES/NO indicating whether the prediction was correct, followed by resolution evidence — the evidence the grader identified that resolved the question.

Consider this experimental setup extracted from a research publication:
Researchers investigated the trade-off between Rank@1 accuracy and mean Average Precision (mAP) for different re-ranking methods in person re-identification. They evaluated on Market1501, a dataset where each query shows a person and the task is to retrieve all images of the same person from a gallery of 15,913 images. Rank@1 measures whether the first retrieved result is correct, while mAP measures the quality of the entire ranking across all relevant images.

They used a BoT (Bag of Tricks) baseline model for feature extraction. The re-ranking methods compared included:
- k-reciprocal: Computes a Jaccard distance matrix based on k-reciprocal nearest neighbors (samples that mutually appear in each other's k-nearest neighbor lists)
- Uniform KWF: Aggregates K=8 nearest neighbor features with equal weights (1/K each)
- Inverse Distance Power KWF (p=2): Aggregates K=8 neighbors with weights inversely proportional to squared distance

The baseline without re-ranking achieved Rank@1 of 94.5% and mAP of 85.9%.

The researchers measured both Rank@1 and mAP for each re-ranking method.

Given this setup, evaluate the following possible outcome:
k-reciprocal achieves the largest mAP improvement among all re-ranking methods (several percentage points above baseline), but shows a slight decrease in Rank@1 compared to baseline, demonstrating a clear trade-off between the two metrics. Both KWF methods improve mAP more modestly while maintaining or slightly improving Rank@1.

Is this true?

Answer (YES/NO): NO